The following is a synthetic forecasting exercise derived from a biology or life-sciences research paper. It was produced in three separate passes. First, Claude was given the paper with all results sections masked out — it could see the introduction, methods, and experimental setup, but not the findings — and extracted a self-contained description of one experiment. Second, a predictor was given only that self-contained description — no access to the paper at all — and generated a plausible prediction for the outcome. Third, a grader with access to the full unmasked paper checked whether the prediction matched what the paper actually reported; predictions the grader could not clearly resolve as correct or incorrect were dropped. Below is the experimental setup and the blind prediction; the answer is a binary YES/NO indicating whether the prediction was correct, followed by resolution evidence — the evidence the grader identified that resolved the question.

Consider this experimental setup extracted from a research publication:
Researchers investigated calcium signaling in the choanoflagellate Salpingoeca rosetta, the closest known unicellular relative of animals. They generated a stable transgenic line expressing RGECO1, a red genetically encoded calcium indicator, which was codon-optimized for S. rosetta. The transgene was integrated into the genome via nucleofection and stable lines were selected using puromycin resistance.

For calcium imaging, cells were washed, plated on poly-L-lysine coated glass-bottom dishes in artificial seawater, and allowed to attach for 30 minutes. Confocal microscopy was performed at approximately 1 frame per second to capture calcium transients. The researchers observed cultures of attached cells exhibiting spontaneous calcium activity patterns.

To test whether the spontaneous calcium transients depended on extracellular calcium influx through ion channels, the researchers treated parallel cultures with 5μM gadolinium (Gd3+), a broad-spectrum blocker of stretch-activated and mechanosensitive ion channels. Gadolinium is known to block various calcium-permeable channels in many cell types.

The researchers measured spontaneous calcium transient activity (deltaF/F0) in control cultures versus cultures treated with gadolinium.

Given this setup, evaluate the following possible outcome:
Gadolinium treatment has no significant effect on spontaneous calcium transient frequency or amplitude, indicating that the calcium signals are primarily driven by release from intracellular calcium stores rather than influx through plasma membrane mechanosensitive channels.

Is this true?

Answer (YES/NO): NO